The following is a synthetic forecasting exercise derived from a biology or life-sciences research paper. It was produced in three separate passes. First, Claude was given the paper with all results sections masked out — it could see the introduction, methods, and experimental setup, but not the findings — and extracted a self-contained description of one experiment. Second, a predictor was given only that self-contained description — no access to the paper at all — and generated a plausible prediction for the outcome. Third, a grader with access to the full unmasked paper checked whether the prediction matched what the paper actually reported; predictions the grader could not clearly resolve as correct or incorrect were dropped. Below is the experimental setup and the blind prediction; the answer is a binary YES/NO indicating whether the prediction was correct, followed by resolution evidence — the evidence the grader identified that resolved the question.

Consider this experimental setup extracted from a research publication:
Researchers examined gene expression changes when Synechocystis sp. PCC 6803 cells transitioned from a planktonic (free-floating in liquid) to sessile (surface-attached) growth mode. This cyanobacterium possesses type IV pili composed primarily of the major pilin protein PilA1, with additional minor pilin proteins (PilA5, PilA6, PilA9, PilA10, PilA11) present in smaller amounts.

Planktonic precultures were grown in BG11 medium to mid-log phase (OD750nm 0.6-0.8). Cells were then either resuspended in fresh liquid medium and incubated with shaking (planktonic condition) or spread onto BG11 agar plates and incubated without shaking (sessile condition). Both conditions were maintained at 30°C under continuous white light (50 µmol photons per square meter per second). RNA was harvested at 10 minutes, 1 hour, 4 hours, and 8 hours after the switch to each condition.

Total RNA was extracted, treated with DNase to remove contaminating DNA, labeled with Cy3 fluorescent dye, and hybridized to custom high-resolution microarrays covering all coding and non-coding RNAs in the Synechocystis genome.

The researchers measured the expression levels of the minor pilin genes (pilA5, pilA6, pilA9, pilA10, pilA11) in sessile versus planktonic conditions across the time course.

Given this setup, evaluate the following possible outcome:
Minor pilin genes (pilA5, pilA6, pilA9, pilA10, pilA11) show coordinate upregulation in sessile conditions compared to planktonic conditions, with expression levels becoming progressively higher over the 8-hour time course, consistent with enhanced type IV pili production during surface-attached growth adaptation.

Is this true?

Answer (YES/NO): NO